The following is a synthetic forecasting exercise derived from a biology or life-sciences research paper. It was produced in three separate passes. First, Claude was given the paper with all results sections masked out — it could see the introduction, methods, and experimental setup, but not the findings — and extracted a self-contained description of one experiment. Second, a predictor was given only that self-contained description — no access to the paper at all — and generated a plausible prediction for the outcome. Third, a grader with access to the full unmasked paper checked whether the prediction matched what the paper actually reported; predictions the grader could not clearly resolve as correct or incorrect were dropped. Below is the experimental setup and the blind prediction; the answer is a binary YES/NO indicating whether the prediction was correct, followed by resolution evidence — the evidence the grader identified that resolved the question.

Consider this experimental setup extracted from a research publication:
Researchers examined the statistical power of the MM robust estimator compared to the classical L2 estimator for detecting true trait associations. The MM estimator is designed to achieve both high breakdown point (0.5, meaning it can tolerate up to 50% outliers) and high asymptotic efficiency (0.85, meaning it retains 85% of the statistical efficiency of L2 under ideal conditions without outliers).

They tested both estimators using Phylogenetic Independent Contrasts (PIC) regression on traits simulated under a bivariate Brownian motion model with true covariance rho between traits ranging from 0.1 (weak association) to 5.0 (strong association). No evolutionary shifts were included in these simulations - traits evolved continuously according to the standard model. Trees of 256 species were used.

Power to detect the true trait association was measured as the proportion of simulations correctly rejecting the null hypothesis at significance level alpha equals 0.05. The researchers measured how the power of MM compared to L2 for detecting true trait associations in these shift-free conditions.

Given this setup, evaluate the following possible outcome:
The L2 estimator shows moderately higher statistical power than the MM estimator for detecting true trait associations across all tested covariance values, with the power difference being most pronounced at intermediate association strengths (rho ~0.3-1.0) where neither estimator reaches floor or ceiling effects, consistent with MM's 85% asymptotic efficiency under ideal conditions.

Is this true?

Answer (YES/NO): NO